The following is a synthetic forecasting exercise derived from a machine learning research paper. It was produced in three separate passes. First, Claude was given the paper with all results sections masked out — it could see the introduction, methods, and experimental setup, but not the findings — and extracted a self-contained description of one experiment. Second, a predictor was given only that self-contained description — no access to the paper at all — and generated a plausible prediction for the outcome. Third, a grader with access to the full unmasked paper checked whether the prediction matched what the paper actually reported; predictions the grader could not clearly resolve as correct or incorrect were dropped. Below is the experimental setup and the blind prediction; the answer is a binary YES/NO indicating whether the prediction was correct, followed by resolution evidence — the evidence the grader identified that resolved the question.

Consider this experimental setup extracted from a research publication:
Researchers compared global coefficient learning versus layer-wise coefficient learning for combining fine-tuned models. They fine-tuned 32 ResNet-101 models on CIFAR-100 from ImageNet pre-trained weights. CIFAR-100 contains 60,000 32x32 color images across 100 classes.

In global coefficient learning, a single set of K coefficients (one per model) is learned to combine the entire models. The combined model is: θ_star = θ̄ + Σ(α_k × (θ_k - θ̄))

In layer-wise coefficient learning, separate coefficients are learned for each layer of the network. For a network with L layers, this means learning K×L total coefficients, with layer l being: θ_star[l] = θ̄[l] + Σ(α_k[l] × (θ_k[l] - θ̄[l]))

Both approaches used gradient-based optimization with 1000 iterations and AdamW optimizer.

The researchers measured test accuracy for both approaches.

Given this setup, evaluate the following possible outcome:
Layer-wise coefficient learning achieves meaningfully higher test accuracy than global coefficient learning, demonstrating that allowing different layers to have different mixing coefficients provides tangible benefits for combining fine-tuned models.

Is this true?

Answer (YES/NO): YES